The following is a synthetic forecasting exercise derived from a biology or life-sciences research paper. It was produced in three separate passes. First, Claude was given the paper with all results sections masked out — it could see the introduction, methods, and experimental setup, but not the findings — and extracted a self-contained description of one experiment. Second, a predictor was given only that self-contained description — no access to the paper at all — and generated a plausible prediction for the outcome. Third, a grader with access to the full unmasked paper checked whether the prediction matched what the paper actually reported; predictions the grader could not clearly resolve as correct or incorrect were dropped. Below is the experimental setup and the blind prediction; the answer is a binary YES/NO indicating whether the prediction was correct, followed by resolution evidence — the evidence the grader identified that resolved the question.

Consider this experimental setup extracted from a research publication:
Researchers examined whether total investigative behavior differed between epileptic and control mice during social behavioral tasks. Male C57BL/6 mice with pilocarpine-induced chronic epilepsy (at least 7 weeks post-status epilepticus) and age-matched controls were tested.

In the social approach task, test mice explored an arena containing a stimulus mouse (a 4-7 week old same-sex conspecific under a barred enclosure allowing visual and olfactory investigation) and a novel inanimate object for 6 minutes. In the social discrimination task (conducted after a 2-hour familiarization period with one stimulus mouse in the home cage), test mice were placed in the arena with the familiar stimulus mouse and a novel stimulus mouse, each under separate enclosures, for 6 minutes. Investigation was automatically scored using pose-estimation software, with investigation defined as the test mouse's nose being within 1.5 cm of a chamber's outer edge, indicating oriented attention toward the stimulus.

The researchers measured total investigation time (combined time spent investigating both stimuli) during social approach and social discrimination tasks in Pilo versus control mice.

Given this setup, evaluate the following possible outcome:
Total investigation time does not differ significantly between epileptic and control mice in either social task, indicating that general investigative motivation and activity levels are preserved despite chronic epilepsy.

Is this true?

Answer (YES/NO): NO